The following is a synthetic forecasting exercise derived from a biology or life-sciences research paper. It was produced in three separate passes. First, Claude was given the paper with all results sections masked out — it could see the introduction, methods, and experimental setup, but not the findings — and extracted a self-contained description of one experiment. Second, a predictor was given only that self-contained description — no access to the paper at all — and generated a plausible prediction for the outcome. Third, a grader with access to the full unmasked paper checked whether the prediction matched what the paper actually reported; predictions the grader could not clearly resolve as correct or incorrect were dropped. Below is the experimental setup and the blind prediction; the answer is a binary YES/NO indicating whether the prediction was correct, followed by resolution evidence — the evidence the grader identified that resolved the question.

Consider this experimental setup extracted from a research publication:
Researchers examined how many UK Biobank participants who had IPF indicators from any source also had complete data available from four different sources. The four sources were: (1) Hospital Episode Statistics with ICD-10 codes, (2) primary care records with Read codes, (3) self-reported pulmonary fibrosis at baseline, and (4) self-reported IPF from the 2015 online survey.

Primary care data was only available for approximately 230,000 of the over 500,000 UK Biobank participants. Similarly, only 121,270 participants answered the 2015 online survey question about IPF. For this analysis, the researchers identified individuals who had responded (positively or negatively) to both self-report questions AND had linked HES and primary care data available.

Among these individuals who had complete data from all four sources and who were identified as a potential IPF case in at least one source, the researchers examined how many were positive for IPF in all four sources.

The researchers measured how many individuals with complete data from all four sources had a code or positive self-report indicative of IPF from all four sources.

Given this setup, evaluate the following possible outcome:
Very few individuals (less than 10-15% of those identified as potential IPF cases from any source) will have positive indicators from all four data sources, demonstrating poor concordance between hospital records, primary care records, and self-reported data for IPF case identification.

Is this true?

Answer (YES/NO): YES